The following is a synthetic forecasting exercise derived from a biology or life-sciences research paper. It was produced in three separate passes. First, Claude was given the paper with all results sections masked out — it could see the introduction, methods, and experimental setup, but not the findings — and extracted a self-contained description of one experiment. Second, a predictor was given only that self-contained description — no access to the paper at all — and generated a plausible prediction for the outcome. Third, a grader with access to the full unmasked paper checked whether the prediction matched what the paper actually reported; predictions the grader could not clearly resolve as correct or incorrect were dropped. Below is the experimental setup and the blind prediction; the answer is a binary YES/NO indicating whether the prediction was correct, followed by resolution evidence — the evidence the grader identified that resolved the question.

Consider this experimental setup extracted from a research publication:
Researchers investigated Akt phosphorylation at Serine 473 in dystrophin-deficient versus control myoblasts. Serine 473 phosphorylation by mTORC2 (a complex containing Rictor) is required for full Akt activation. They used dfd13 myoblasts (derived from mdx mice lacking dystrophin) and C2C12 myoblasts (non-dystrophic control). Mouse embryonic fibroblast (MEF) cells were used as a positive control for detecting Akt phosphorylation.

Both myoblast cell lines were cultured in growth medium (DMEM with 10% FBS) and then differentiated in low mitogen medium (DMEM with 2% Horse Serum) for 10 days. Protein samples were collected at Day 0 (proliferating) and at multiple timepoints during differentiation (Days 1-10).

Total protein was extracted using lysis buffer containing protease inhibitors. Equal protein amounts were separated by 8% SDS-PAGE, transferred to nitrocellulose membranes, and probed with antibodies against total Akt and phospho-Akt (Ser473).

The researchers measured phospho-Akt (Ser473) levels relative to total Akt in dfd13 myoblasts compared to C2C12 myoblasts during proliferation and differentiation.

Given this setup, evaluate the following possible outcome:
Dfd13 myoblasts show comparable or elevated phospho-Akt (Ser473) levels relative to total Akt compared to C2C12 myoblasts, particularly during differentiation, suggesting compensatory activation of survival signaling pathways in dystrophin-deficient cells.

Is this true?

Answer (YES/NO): NO